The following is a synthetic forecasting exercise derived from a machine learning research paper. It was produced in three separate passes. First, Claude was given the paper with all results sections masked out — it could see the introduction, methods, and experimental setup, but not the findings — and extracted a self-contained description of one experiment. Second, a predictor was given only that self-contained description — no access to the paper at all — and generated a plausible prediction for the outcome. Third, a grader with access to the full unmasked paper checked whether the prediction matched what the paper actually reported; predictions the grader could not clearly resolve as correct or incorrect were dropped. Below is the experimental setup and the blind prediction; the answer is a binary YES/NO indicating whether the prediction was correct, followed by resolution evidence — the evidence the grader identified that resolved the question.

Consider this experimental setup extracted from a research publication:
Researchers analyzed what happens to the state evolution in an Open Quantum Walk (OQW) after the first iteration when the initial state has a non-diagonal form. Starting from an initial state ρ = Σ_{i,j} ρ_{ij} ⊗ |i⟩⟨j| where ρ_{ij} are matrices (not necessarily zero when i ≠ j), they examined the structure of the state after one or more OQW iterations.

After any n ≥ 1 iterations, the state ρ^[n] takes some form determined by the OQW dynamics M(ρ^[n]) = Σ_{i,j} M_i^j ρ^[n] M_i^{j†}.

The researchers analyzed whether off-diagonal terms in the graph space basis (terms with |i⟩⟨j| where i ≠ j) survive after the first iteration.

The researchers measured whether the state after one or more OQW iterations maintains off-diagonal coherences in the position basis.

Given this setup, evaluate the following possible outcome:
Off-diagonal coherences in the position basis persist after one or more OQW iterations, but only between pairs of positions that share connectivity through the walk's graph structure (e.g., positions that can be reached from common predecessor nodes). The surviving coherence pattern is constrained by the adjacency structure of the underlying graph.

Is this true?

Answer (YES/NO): NO